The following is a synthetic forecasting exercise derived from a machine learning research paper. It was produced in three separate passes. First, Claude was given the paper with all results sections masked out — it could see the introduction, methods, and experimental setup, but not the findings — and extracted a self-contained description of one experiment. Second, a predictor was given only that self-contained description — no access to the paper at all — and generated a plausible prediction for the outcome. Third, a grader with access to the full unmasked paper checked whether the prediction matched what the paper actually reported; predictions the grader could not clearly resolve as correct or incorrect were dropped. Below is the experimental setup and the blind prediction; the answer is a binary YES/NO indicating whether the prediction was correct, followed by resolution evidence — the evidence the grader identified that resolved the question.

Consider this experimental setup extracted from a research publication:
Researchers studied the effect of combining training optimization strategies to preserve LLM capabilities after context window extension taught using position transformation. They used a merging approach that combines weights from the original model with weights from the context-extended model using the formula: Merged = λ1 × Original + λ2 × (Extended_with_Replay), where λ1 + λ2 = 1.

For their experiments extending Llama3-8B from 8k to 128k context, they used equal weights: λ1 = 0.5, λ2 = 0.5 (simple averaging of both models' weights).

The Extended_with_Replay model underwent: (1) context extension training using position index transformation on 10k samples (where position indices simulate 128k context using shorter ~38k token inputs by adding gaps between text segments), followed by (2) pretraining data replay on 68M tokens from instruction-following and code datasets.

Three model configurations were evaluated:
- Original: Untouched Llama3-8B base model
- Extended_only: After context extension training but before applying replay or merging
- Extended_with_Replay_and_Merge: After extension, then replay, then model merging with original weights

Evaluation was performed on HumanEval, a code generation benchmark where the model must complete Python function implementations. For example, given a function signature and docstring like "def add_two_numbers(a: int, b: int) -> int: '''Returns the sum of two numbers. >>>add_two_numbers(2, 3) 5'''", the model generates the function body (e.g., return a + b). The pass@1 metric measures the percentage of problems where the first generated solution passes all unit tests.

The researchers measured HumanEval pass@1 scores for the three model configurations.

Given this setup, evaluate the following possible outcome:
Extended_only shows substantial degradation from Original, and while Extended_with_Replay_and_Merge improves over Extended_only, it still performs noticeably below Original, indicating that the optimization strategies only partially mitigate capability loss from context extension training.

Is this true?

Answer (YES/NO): YES